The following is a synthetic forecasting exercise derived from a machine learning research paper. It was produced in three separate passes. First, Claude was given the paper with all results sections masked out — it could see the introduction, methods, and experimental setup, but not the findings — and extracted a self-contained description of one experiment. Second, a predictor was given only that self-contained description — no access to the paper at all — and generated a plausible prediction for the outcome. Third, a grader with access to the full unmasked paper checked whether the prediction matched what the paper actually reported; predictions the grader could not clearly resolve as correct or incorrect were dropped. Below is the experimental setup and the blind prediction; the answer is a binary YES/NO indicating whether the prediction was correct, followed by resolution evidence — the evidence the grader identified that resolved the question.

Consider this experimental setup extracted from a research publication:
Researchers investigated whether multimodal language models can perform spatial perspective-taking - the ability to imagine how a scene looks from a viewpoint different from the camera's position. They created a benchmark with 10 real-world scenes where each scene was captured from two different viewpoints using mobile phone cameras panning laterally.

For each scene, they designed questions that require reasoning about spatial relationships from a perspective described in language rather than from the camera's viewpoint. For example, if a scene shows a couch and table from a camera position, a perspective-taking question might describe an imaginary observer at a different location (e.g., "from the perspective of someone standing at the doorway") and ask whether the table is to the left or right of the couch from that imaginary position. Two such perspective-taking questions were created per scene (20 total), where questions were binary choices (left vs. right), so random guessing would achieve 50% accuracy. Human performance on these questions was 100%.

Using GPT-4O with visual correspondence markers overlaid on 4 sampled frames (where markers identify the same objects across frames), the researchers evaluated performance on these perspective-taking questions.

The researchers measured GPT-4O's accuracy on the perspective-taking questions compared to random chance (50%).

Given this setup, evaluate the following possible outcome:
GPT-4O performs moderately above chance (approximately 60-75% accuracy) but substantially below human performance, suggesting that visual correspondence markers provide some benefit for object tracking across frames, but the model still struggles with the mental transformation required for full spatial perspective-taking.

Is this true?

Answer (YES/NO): NO